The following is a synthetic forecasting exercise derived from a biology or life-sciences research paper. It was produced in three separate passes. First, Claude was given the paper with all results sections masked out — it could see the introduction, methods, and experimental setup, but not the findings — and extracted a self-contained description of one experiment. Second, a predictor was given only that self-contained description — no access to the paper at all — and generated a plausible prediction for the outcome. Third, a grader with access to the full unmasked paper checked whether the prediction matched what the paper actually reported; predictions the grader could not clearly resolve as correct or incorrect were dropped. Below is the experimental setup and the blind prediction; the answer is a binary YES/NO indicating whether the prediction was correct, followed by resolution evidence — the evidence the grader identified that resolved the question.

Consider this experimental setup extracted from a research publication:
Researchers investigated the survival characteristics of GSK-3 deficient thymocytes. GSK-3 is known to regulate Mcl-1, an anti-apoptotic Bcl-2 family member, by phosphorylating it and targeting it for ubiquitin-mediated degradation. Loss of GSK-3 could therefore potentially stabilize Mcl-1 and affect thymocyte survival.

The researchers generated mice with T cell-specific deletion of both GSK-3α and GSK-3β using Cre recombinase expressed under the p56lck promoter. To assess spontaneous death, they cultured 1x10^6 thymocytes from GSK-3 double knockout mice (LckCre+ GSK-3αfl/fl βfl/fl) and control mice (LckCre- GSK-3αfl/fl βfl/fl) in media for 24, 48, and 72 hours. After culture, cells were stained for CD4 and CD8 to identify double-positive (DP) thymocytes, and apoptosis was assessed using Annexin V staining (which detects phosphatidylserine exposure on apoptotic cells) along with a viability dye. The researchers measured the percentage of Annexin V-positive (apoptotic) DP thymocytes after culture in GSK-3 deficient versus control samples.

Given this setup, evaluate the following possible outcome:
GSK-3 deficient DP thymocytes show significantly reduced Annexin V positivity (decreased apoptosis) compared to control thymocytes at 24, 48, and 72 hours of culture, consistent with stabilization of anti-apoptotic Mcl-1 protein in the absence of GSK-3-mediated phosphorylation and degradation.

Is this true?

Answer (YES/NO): YES